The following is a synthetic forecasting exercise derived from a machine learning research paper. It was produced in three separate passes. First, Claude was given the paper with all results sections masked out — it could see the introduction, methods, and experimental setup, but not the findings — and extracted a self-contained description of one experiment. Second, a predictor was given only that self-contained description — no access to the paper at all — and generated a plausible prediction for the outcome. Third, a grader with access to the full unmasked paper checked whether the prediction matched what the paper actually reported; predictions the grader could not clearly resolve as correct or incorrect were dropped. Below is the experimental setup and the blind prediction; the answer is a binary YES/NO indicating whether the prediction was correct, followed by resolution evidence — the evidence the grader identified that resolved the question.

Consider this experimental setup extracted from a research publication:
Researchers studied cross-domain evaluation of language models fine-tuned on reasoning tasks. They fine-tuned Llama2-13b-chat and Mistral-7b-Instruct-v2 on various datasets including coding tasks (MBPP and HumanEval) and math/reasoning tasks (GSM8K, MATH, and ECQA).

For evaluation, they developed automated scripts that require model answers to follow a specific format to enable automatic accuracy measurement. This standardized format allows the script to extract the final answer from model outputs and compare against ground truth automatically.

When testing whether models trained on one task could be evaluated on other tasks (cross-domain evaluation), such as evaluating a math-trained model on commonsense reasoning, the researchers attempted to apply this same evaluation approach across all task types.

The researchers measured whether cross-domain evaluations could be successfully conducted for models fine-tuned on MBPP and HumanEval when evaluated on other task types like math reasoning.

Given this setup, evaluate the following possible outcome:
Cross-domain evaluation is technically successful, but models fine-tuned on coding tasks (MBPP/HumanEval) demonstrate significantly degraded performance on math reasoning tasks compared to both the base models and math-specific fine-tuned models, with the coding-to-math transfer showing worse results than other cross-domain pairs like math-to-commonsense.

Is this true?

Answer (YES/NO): YES